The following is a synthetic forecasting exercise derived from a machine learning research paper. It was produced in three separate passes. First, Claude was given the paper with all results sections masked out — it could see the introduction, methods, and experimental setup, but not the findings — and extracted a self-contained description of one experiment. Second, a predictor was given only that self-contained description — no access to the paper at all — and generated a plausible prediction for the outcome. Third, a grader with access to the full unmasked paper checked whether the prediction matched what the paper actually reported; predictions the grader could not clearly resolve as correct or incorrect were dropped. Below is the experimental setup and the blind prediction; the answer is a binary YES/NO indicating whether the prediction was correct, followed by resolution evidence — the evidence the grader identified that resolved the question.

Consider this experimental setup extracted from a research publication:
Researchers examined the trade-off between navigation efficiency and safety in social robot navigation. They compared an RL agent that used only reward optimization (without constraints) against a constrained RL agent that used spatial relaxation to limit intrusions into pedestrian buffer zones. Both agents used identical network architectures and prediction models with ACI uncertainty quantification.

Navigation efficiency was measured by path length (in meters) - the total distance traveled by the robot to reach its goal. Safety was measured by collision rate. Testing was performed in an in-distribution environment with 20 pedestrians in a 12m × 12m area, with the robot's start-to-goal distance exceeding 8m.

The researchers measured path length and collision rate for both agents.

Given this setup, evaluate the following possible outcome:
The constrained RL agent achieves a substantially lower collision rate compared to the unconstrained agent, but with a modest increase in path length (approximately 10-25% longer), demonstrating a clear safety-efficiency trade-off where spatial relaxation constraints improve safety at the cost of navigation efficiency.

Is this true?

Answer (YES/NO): YES